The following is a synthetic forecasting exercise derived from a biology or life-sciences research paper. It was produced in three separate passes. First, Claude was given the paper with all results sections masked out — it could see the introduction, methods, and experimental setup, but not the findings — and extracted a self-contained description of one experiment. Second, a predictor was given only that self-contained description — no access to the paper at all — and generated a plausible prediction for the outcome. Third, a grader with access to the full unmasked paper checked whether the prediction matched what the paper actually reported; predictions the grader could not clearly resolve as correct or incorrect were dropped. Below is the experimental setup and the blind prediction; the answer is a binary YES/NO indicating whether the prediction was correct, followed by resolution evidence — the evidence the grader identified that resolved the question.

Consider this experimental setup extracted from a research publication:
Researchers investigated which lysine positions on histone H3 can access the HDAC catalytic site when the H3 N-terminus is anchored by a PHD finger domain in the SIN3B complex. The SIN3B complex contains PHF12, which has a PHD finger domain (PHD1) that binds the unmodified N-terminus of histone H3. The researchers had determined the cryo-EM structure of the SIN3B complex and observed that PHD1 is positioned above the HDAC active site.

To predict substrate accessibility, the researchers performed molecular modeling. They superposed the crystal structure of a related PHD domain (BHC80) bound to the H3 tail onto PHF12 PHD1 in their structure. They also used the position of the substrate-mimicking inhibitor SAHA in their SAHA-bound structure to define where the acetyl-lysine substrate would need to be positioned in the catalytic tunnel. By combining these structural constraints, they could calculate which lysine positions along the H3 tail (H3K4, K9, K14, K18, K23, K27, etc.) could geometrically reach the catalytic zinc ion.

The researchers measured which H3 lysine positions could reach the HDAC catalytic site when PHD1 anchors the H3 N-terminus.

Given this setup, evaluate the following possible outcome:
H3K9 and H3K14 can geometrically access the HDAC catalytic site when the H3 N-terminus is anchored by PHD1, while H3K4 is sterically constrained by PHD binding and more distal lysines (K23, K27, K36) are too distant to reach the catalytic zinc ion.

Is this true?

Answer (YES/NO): NO